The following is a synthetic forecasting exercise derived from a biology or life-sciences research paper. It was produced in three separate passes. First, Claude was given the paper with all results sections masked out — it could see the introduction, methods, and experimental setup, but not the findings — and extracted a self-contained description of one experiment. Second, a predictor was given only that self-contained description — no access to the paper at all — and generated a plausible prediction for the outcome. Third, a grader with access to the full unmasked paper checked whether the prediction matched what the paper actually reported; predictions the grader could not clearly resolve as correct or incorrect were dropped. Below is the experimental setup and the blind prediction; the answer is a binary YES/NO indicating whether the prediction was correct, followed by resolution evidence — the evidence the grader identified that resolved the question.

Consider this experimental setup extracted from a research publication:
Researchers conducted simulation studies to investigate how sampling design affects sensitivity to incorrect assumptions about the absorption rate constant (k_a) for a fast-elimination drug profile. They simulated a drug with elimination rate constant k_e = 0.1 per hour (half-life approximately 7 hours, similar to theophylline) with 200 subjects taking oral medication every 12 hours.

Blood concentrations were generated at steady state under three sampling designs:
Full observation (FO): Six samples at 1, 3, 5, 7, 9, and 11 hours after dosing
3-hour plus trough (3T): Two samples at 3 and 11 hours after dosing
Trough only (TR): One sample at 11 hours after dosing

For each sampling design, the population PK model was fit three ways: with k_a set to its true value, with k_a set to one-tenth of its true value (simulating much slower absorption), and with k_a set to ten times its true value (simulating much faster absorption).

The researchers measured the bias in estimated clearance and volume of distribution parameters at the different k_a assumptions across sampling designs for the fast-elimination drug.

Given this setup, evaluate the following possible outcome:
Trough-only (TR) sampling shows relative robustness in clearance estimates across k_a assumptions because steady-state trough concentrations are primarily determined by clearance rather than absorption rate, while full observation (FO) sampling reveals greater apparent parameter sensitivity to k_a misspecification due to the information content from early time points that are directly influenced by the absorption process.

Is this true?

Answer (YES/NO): NO